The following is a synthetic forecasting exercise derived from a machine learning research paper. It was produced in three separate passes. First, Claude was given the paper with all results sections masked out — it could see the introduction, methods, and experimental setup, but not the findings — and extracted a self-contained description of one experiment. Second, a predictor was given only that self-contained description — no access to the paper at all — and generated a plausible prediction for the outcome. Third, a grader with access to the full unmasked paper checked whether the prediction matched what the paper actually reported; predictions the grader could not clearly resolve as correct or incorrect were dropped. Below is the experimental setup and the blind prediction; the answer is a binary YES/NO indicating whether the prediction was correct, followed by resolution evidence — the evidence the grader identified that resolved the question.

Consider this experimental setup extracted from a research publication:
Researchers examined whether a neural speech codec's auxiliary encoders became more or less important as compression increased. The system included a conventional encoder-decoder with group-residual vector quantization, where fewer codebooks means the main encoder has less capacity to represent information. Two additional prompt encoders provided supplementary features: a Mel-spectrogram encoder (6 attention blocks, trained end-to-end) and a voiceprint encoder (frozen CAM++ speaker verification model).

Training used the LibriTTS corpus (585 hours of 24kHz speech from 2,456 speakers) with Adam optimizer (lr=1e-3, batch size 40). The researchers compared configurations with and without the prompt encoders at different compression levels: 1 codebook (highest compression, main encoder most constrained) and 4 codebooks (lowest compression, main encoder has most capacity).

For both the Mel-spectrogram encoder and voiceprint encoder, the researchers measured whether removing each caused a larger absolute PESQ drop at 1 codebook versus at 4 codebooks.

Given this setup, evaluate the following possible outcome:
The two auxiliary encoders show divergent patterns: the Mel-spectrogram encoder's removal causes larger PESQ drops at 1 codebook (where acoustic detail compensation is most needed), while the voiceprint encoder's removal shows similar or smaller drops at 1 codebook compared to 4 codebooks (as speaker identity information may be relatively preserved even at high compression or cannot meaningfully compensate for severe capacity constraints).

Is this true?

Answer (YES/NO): NO